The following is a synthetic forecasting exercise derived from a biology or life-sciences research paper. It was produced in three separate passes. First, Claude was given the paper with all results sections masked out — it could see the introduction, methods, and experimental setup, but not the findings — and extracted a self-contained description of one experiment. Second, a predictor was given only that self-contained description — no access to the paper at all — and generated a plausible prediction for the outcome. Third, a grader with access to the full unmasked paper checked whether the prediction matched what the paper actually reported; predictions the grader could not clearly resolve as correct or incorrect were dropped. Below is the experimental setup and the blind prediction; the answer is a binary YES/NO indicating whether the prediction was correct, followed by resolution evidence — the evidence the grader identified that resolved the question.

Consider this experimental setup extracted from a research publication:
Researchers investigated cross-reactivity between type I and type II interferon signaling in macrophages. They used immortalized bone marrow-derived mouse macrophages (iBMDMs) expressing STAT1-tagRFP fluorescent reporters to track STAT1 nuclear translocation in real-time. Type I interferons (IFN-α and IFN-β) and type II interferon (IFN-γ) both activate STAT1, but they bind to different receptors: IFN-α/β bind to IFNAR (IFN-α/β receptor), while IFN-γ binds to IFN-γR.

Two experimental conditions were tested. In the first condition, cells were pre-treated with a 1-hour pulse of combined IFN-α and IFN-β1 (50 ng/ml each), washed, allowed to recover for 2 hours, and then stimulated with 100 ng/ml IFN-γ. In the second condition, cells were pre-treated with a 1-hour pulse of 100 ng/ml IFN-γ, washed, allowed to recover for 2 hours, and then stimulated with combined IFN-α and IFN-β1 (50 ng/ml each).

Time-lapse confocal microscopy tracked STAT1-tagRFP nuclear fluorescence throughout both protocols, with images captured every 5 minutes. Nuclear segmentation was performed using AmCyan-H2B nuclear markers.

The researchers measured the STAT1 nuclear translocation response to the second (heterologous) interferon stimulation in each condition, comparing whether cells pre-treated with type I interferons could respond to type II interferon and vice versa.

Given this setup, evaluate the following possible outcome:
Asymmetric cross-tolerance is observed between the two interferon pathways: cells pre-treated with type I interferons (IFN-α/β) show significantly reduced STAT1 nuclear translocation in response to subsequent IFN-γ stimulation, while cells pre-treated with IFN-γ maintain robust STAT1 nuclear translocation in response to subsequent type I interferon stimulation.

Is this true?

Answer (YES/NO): NO